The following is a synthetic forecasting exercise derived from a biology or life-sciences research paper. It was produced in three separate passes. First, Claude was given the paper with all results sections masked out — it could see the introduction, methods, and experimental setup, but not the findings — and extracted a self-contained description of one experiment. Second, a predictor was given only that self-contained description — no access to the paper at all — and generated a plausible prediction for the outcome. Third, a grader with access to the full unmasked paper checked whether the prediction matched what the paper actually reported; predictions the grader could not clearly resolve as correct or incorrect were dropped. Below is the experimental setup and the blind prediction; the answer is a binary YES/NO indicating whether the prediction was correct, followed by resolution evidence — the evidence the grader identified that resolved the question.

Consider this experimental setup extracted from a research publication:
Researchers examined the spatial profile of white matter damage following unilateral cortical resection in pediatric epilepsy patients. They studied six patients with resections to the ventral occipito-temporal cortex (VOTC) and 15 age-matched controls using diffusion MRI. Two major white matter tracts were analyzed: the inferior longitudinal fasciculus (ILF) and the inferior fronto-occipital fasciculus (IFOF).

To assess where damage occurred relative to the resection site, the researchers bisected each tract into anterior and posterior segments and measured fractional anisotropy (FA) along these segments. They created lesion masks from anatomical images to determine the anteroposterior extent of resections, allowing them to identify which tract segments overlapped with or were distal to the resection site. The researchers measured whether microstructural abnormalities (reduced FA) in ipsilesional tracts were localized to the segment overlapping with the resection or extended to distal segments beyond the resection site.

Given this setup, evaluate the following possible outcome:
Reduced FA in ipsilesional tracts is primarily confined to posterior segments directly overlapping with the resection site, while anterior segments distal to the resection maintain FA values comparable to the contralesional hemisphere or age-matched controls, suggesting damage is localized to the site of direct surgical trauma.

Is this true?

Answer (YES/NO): YES